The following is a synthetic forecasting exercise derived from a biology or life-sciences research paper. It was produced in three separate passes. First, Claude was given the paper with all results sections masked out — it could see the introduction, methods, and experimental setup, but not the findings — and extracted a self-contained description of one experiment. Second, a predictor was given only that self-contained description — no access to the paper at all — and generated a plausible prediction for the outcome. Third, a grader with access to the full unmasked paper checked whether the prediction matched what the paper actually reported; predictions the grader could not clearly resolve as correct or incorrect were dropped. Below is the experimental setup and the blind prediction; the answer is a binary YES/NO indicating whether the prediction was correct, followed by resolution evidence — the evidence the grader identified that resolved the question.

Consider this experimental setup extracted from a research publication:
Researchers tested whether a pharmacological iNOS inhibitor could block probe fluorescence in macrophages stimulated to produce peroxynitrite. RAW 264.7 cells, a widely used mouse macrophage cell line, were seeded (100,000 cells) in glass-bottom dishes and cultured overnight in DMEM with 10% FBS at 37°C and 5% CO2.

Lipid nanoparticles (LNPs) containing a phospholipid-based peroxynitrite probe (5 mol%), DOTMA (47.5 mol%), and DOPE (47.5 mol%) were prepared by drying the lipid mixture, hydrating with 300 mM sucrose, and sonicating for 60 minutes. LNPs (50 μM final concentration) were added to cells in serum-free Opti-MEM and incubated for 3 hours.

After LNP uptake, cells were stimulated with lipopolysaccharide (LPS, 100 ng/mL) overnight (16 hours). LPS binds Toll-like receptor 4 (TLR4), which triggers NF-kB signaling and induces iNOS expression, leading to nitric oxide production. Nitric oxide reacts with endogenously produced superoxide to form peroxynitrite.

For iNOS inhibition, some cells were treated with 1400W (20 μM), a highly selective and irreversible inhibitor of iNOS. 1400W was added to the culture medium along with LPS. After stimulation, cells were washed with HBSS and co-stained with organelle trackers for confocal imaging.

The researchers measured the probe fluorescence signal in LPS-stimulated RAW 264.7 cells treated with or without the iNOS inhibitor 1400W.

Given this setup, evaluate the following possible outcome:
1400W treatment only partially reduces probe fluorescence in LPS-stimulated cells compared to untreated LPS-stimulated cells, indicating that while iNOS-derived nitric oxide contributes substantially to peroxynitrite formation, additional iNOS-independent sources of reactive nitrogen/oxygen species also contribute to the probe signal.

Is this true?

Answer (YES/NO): NO